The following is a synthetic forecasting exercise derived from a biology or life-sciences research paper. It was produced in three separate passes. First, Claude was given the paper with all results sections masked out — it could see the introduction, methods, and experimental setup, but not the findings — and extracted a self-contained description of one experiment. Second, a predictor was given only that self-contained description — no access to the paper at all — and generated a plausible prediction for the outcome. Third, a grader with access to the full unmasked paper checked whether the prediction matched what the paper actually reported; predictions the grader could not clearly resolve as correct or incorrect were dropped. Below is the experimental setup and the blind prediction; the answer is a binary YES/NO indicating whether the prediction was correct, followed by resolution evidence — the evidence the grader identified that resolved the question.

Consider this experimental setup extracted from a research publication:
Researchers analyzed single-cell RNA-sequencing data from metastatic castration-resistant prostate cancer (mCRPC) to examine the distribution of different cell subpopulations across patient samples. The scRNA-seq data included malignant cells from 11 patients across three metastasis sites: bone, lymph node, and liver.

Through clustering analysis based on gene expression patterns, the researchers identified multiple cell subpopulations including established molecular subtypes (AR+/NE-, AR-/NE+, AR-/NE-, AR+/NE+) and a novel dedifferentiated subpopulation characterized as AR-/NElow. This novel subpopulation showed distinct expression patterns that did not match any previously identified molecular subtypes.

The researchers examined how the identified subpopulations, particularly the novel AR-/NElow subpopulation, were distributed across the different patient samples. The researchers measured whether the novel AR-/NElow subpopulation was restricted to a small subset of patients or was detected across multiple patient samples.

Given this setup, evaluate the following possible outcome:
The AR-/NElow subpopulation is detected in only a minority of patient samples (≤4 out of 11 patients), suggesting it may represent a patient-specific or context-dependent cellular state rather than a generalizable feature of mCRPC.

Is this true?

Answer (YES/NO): NO